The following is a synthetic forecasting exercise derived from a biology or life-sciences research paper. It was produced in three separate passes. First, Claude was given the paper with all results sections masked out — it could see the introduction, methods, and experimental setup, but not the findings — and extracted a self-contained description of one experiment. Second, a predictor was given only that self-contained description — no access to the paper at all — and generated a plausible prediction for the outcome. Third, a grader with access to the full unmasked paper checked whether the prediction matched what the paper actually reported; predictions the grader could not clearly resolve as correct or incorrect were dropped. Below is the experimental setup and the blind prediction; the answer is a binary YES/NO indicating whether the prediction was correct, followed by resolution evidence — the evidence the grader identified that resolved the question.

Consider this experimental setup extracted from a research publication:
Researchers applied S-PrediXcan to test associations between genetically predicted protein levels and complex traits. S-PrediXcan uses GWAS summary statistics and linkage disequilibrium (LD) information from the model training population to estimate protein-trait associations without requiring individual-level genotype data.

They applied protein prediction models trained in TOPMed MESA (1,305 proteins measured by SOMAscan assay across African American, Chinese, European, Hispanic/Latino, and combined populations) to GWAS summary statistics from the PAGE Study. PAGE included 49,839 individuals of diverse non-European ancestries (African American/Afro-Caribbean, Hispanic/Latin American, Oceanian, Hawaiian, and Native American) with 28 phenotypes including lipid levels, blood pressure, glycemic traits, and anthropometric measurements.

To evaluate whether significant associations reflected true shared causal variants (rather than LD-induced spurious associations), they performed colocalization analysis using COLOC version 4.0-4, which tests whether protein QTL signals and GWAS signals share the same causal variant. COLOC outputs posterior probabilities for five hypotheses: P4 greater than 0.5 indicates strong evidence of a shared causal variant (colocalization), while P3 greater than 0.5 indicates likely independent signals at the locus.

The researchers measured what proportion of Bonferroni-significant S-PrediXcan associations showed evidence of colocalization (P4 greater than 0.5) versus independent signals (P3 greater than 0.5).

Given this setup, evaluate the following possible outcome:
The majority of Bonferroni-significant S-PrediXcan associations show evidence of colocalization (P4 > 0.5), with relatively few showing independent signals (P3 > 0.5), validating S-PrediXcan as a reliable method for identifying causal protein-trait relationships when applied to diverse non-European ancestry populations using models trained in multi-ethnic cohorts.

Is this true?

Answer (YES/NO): NO